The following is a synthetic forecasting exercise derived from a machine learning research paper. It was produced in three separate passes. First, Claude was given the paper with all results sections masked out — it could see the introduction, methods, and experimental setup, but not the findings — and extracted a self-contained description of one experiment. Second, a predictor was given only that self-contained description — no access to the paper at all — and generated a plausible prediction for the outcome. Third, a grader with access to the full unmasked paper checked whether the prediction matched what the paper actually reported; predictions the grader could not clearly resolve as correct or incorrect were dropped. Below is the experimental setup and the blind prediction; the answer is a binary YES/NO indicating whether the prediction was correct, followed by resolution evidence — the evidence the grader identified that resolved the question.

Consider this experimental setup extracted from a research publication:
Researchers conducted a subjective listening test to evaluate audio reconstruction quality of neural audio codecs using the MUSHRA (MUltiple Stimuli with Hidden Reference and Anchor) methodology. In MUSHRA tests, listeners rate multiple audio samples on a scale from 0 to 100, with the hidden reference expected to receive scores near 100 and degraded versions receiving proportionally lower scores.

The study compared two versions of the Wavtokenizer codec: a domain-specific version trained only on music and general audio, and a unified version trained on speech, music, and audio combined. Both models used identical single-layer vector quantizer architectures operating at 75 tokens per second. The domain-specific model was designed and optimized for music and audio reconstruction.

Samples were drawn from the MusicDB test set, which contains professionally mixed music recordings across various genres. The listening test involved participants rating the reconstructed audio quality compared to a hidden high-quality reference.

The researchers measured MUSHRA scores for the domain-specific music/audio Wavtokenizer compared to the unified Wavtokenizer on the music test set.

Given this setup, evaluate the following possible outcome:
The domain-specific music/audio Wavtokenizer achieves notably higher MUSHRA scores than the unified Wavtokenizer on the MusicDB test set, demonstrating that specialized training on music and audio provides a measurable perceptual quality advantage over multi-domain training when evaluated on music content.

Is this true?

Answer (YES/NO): YES